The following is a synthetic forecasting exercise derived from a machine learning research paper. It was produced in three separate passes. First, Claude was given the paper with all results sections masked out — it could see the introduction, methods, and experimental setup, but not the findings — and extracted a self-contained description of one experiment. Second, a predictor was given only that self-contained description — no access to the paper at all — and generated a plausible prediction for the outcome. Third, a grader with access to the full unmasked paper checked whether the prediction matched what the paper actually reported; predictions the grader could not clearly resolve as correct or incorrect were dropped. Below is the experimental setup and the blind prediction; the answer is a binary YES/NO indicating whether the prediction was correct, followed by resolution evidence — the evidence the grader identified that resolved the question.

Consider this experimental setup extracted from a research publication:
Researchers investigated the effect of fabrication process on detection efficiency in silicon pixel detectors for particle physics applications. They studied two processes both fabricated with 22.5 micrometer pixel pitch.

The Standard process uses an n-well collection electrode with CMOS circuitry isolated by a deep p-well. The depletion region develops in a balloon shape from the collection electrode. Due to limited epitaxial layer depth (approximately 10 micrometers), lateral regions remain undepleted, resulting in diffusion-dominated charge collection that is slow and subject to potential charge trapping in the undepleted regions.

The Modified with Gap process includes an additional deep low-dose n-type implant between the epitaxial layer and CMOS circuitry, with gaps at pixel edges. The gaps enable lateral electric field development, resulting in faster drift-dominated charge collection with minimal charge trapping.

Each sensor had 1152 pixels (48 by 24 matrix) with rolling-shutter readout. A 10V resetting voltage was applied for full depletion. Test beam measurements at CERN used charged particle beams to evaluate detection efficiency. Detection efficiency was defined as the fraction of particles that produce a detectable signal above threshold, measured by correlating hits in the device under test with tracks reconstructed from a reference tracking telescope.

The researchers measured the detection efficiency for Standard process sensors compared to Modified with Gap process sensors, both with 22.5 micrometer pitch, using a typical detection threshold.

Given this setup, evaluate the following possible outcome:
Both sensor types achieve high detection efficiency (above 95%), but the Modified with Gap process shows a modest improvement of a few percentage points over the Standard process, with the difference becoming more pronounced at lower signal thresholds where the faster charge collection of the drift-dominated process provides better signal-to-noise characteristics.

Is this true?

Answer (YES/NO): NO